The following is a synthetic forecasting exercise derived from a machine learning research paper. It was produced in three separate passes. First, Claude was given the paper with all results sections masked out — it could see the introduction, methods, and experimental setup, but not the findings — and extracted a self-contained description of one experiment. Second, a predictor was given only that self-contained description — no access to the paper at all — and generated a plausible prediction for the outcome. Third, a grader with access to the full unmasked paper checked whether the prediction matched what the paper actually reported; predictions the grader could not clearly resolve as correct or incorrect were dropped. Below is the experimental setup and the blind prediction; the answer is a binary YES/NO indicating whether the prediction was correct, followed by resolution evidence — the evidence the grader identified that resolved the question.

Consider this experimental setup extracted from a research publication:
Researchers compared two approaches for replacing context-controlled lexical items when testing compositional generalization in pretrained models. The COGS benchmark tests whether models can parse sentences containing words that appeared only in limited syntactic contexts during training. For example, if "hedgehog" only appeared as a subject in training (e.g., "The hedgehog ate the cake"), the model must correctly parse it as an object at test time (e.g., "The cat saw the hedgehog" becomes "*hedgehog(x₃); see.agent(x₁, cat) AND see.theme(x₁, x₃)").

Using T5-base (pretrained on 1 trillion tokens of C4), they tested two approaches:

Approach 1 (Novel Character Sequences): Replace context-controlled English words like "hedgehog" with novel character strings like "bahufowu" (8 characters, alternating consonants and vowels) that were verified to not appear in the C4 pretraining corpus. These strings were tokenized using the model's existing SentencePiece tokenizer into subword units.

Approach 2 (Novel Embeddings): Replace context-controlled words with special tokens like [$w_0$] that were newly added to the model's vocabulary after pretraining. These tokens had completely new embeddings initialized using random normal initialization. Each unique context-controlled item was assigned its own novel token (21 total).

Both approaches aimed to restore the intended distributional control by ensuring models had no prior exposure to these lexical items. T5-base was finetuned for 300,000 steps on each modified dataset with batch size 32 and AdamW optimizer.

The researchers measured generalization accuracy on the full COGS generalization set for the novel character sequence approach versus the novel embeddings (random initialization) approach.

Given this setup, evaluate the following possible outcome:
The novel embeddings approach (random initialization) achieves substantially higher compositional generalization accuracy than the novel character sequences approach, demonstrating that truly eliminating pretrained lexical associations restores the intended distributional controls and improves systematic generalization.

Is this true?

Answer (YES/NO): NO